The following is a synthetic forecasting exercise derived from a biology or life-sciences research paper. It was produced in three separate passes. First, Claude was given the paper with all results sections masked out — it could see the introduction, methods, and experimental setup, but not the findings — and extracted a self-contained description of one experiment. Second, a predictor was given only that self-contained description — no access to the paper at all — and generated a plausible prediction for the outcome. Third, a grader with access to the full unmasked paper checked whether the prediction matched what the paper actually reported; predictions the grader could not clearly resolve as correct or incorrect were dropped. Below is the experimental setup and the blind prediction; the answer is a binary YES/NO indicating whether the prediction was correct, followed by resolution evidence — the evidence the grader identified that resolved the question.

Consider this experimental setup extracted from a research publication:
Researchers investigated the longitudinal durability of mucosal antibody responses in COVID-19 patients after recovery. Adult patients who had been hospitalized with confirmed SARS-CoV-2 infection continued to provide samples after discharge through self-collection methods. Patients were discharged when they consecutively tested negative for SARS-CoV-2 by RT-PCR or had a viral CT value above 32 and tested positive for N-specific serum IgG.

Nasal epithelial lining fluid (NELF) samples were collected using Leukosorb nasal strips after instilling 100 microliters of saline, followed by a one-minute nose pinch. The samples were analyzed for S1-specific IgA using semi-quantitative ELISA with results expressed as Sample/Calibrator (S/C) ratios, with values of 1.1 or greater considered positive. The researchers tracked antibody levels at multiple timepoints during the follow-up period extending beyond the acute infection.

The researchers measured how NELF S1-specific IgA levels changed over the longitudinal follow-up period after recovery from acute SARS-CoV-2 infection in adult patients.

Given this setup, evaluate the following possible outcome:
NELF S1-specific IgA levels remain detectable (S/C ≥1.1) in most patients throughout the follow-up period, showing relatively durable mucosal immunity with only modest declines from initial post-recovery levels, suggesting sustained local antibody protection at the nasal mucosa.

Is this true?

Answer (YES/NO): YES